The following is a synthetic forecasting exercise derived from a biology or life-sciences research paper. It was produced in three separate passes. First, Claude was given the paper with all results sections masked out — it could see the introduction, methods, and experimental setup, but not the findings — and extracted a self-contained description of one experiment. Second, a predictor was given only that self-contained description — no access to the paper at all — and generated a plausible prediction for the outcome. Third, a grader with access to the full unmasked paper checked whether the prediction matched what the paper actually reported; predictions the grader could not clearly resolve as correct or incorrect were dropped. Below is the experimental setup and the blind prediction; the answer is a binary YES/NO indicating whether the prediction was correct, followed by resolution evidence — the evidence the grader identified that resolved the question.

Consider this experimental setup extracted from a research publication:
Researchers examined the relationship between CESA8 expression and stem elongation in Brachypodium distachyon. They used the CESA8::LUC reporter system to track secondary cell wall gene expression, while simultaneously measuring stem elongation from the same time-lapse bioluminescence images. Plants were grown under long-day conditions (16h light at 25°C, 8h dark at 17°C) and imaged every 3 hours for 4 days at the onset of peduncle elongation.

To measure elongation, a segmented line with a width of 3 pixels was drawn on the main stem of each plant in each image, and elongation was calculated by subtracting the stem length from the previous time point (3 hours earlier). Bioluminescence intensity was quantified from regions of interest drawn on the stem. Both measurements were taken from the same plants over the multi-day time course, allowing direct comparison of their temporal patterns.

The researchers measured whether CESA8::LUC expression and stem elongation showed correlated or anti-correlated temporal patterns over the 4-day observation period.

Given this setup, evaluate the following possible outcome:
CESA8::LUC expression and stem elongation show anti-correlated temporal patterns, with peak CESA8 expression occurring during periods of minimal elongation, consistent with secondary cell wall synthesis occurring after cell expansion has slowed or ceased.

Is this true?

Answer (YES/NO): NO